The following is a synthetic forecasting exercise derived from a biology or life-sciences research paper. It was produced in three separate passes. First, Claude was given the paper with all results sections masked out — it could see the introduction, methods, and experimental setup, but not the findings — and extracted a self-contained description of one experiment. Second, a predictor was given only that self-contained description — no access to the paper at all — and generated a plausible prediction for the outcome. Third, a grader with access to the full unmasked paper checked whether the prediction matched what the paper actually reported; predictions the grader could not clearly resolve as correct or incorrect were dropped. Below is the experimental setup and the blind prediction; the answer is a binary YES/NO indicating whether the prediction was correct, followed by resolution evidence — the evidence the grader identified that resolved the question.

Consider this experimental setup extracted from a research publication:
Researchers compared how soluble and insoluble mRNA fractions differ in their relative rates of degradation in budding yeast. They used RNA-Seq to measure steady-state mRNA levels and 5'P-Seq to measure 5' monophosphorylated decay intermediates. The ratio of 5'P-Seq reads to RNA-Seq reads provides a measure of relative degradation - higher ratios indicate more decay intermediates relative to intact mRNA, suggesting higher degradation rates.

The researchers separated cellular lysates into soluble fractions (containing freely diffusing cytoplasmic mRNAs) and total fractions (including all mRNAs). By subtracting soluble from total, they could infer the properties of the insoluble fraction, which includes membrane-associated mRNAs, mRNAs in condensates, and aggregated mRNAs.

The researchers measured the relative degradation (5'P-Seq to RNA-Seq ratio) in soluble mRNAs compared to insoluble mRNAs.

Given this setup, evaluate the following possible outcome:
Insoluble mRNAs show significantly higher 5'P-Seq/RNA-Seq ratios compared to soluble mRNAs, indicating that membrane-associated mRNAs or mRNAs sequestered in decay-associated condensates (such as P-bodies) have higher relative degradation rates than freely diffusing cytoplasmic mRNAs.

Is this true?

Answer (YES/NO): NO